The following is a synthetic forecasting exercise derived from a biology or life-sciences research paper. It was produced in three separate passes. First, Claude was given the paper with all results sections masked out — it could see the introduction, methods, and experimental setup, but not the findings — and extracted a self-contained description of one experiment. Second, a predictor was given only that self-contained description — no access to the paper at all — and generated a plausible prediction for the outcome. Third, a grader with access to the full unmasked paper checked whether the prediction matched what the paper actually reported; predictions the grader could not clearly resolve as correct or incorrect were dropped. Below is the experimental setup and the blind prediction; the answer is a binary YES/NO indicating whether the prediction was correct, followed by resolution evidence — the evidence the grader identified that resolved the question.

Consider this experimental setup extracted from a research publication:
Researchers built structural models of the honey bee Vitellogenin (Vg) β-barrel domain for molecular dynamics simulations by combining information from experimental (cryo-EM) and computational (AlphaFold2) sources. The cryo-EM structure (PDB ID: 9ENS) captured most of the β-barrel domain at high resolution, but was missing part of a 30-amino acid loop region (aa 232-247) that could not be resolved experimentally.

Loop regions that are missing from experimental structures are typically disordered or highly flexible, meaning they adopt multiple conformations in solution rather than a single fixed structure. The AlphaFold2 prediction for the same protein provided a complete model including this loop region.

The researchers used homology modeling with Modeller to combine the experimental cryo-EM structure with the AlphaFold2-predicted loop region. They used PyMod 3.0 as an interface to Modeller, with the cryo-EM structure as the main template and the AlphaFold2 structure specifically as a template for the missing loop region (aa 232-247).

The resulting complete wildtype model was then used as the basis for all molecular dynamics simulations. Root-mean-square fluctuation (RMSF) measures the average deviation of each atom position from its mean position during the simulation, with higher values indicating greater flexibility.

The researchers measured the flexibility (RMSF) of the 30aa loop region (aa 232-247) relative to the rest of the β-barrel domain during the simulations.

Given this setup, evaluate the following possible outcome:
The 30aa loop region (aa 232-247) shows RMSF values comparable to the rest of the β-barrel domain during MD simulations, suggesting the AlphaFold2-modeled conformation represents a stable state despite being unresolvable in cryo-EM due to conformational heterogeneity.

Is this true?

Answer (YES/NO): NO